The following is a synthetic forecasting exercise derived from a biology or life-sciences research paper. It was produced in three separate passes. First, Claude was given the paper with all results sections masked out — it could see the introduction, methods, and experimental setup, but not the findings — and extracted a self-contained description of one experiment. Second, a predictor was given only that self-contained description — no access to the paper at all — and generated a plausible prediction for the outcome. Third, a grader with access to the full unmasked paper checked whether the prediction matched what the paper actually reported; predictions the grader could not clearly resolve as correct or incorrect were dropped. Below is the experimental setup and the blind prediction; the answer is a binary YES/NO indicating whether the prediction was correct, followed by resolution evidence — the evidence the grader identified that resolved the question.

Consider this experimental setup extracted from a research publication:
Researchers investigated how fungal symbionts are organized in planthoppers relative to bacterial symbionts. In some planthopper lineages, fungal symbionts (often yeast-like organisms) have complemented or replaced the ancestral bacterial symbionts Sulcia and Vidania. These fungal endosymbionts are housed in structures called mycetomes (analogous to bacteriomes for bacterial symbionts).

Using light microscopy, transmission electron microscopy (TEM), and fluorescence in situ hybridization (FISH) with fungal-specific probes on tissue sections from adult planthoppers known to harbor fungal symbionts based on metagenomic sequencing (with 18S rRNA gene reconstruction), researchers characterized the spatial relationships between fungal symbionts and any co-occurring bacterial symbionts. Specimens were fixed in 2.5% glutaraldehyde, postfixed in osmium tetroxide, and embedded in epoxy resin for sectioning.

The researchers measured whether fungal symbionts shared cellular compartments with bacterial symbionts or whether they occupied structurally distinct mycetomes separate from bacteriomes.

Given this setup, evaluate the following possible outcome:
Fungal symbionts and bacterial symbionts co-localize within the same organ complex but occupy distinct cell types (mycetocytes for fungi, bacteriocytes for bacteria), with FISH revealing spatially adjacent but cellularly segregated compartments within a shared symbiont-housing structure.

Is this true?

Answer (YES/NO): NO